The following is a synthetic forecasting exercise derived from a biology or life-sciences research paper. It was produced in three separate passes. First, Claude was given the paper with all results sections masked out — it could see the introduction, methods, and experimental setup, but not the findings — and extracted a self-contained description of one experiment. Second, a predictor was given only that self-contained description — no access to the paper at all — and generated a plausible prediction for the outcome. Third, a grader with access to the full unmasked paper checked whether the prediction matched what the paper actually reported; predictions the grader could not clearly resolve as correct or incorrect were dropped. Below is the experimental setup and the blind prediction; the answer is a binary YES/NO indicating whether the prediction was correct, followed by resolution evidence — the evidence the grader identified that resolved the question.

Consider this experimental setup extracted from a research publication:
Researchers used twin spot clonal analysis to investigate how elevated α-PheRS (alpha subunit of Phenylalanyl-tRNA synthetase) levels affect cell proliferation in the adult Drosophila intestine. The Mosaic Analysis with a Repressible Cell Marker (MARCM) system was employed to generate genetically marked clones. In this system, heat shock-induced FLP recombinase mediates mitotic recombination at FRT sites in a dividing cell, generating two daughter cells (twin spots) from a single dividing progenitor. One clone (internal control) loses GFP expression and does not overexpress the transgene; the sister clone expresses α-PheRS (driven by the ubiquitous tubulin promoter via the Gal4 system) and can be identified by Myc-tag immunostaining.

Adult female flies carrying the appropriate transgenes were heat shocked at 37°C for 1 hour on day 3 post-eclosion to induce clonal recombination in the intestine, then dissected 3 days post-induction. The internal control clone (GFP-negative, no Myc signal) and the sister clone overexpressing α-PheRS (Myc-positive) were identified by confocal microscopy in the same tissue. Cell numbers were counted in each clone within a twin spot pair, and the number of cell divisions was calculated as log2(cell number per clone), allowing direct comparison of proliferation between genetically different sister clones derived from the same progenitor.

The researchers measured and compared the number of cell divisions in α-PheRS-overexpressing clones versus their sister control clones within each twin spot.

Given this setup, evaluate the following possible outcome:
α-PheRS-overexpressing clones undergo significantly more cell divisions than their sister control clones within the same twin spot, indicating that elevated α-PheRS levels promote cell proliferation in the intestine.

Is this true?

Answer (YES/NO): YES